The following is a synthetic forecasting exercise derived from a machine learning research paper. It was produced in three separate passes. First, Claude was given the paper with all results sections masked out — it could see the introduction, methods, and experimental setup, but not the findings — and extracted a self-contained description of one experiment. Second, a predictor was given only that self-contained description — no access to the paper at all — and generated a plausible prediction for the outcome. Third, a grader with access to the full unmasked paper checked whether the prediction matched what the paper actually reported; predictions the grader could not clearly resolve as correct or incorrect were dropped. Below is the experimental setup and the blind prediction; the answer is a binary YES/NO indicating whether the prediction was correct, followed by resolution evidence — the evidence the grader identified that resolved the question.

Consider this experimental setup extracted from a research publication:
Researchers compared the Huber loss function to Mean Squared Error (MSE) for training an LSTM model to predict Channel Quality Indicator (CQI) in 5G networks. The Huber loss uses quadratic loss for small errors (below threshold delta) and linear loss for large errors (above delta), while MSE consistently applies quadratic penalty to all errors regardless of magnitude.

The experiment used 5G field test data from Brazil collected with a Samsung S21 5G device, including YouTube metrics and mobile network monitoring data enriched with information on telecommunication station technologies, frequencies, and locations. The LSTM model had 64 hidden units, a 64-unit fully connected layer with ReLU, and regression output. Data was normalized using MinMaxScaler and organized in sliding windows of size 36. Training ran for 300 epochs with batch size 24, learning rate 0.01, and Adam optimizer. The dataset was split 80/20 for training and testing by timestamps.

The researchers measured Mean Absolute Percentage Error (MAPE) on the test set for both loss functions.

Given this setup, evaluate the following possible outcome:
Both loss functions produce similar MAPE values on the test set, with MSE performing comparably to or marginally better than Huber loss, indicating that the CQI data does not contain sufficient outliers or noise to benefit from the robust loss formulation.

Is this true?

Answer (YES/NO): NO